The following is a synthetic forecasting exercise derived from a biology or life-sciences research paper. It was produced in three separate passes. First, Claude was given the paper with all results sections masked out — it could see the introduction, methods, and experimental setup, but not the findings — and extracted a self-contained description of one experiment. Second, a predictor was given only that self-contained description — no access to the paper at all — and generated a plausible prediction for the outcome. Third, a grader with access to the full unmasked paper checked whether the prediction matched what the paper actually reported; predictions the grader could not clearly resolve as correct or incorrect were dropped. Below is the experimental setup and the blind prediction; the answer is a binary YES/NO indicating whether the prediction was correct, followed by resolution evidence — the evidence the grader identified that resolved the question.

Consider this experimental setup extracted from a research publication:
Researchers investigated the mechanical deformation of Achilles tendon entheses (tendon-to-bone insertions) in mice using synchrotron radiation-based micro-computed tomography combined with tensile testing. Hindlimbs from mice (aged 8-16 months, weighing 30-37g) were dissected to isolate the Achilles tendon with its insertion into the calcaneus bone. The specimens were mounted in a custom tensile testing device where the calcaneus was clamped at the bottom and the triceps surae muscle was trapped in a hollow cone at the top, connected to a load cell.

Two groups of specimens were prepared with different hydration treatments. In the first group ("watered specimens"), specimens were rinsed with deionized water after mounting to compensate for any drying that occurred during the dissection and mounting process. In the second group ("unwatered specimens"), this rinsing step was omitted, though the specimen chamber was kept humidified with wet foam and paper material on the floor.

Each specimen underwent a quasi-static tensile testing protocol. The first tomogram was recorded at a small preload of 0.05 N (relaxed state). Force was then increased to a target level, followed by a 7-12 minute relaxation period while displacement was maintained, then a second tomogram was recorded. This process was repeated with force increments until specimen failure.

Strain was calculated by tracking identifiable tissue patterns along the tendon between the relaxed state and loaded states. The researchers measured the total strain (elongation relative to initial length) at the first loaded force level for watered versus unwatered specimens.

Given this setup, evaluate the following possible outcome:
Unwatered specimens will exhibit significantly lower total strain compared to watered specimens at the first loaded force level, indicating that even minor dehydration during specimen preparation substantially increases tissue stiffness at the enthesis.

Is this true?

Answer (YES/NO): YES